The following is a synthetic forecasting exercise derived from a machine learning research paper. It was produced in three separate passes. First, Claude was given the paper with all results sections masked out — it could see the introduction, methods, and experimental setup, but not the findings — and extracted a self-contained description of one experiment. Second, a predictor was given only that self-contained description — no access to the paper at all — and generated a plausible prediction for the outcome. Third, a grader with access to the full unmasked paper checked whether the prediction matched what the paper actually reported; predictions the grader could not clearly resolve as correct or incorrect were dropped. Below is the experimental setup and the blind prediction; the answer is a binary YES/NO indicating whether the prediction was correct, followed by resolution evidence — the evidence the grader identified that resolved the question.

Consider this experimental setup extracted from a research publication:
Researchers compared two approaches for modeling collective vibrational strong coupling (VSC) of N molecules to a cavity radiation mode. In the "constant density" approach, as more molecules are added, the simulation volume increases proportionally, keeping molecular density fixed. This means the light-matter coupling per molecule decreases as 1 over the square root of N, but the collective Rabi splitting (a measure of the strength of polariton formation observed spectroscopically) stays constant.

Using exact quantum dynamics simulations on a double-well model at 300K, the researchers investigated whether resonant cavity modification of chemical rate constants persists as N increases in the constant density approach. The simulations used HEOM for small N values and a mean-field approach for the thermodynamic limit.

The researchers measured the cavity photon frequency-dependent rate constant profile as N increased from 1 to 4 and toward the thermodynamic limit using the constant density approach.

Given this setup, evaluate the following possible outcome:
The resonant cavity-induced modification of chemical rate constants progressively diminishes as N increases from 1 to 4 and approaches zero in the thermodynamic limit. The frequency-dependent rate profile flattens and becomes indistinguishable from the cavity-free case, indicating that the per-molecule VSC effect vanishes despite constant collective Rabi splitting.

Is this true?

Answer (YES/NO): NO